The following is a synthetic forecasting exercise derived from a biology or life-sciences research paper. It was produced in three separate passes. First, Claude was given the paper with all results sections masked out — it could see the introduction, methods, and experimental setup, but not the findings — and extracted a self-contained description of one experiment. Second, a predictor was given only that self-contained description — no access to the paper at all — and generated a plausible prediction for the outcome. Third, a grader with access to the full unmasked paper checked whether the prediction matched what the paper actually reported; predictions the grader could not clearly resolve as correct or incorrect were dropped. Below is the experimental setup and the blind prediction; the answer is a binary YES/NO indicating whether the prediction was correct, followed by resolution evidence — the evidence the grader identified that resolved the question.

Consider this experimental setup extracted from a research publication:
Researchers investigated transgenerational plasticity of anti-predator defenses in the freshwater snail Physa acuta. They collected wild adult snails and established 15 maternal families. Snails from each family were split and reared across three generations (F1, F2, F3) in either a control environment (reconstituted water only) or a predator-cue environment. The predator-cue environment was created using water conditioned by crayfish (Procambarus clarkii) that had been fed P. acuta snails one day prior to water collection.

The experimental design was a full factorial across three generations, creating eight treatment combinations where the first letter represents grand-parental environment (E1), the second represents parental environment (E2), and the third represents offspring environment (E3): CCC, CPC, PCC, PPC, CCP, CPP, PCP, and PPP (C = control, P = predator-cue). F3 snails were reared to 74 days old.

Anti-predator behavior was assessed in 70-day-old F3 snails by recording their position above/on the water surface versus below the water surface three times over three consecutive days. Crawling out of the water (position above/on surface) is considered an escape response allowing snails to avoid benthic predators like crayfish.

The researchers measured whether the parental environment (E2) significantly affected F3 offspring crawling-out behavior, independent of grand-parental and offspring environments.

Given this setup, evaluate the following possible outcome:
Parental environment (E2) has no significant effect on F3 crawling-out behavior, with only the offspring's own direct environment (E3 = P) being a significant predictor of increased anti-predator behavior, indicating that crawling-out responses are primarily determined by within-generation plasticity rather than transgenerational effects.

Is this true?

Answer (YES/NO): NO